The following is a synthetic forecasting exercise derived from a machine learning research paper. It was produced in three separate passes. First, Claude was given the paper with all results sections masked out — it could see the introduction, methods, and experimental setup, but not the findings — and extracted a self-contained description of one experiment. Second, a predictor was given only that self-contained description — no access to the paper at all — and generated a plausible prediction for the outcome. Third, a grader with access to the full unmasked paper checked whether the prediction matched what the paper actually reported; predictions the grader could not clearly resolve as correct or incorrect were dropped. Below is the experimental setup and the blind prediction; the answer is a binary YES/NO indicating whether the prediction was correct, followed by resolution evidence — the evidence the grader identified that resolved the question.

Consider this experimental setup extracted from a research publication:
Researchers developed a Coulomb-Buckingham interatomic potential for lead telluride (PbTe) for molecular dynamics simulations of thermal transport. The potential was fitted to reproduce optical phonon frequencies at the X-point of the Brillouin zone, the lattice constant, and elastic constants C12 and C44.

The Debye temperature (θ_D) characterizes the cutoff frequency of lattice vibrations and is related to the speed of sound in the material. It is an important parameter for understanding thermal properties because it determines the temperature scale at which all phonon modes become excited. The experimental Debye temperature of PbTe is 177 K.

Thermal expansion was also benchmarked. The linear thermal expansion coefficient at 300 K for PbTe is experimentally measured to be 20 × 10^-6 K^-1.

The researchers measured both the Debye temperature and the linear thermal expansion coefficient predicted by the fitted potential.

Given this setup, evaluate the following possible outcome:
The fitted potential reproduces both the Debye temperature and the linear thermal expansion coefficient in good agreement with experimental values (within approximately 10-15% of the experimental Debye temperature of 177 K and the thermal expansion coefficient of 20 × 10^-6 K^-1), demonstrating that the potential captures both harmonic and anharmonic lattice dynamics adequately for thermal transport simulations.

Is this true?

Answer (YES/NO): NO